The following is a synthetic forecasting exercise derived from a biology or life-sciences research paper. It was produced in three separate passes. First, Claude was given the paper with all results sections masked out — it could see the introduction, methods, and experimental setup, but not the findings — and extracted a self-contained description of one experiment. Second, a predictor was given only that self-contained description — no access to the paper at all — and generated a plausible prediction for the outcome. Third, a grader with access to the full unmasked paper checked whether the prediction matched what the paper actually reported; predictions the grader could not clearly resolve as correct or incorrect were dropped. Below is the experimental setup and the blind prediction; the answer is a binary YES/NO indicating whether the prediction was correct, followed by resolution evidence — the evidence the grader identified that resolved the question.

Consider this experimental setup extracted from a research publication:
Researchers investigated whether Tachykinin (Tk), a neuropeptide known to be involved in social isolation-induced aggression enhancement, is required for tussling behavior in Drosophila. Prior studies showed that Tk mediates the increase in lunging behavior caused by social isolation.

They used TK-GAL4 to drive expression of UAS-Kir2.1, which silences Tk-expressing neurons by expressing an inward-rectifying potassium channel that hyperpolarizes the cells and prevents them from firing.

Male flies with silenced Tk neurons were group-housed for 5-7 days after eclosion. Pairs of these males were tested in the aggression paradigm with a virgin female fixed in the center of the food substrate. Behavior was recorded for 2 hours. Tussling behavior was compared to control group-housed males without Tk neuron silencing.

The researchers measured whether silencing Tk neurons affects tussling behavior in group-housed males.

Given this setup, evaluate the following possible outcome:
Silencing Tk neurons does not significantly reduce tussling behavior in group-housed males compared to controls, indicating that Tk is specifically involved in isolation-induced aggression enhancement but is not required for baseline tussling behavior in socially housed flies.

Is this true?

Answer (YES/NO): YES